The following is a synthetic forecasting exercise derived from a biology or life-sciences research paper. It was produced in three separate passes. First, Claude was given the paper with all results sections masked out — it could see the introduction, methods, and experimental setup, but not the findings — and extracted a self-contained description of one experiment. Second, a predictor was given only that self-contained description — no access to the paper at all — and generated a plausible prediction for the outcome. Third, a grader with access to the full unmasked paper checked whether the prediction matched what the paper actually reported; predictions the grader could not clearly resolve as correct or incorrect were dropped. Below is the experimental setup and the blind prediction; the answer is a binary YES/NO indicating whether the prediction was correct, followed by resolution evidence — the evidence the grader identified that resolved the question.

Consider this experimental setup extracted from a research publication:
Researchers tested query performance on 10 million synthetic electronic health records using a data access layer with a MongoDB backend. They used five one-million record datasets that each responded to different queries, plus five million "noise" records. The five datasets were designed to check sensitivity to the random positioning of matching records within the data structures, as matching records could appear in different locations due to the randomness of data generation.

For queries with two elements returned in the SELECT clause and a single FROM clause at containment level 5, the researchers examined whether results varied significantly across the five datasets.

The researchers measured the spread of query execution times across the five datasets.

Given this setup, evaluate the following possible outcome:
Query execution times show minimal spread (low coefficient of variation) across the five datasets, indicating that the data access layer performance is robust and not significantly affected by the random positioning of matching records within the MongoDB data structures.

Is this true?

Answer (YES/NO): YES